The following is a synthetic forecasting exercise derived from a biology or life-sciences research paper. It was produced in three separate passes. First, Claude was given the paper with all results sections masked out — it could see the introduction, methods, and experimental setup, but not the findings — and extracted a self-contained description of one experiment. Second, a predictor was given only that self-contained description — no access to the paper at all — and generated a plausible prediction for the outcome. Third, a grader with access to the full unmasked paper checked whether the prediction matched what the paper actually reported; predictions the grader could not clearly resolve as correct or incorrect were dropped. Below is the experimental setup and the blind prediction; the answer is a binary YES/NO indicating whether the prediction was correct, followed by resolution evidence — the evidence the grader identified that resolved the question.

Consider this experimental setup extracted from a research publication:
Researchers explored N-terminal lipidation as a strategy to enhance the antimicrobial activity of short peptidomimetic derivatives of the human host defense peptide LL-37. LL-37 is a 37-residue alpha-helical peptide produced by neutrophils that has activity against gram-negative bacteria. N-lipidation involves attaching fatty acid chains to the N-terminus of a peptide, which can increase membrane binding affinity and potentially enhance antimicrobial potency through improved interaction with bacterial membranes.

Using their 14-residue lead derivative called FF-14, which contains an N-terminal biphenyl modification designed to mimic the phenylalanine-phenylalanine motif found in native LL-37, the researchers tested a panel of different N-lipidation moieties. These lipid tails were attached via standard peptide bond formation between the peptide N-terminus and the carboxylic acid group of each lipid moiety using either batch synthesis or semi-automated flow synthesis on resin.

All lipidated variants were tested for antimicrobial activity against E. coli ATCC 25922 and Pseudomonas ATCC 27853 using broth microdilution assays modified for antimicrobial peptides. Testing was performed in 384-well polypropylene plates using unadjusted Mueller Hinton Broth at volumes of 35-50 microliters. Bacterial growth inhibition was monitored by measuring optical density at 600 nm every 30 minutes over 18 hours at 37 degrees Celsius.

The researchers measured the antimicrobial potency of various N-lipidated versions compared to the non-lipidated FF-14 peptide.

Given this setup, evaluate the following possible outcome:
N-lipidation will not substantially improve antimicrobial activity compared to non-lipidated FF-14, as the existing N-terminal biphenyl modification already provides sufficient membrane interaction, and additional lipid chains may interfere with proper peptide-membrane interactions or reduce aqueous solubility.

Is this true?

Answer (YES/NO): NO